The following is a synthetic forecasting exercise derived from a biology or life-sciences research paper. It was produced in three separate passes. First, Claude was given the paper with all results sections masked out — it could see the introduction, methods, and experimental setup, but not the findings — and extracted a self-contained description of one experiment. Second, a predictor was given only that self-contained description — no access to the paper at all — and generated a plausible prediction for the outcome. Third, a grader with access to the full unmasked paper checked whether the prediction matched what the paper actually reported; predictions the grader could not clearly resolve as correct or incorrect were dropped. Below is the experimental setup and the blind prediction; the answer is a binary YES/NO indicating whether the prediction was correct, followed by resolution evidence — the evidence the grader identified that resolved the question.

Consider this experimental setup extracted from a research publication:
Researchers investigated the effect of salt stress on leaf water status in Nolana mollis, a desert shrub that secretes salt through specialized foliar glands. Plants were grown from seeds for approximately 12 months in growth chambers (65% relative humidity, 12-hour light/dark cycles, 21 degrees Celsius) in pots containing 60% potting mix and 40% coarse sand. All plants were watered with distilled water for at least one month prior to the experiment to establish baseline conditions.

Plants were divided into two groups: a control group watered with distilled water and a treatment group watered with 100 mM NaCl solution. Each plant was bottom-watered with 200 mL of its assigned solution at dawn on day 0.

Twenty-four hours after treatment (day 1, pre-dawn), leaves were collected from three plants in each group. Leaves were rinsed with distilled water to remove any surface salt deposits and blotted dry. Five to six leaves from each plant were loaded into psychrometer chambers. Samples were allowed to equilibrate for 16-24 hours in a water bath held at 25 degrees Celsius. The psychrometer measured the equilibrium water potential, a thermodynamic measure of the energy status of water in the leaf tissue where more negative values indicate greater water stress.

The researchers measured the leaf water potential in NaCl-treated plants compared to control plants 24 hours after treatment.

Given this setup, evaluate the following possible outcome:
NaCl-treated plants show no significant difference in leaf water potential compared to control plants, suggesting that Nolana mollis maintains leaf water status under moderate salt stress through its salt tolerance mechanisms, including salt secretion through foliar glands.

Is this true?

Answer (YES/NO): YES